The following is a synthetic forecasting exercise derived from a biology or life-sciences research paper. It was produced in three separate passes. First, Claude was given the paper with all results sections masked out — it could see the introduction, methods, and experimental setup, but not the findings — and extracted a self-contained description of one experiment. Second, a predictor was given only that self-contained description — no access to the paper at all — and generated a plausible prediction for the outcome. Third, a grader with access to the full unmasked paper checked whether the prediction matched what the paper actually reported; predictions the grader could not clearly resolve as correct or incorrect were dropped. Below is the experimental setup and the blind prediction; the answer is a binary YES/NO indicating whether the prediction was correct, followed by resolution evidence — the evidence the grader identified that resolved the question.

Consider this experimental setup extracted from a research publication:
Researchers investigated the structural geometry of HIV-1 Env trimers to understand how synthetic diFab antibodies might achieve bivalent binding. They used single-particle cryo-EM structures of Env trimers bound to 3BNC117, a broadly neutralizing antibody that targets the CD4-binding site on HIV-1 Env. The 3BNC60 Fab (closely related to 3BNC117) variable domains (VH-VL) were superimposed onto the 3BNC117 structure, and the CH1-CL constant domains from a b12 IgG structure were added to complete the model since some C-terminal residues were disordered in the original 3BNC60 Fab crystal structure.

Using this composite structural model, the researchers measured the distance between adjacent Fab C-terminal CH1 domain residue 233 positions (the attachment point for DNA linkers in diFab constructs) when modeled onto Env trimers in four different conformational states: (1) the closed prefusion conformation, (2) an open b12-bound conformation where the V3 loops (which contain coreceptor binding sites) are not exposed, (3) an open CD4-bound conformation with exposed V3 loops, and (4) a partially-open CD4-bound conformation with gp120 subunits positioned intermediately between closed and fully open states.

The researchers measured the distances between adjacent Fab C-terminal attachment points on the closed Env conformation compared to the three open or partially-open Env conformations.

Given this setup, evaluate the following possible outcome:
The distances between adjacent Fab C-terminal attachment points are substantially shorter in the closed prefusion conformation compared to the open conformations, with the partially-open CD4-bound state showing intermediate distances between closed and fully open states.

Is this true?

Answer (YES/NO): NO